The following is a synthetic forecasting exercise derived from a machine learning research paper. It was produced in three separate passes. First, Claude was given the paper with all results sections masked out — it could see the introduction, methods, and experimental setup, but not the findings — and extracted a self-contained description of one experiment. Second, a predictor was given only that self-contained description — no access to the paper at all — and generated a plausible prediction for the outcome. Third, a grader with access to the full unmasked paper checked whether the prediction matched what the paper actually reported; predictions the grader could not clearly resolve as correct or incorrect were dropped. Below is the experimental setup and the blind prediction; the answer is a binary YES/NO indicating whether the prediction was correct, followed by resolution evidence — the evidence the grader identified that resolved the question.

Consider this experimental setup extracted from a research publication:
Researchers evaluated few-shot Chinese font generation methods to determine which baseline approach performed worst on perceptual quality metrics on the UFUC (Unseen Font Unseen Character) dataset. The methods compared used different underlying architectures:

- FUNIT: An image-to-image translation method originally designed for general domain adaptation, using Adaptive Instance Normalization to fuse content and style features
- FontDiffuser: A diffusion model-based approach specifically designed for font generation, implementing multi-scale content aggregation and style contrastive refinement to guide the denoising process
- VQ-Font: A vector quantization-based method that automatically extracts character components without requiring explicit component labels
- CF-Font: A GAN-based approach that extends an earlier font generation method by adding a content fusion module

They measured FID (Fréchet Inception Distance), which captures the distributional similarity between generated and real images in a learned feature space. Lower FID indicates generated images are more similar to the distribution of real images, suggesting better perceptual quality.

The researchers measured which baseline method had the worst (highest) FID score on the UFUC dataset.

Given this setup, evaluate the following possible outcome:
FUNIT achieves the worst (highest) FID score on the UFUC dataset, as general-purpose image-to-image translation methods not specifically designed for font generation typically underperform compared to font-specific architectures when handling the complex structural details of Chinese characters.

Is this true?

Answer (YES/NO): NO